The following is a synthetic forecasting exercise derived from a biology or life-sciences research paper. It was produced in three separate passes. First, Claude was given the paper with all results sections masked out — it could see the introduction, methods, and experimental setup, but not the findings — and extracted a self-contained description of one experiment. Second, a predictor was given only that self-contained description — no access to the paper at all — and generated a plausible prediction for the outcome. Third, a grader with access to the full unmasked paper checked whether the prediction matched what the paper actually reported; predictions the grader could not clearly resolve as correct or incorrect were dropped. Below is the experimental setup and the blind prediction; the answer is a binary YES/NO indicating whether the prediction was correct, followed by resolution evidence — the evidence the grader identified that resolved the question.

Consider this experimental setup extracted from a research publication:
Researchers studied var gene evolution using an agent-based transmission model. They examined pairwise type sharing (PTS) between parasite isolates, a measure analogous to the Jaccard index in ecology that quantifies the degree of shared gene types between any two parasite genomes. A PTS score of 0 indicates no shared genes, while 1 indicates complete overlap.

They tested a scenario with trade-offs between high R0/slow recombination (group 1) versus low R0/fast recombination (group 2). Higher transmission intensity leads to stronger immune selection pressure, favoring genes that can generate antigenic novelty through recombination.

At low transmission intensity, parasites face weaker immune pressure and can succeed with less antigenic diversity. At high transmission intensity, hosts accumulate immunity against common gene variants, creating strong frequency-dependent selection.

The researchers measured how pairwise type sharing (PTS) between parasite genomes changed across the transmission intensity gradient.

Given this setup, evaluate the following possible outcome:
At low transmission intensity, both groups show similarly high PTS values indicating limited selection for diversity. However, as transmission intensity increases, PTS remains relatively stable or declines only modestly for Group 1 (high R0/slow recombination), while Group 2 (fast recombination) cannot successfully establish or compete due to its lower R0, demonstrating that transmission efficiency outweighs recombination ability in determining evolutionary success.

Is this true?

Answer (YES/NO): NO